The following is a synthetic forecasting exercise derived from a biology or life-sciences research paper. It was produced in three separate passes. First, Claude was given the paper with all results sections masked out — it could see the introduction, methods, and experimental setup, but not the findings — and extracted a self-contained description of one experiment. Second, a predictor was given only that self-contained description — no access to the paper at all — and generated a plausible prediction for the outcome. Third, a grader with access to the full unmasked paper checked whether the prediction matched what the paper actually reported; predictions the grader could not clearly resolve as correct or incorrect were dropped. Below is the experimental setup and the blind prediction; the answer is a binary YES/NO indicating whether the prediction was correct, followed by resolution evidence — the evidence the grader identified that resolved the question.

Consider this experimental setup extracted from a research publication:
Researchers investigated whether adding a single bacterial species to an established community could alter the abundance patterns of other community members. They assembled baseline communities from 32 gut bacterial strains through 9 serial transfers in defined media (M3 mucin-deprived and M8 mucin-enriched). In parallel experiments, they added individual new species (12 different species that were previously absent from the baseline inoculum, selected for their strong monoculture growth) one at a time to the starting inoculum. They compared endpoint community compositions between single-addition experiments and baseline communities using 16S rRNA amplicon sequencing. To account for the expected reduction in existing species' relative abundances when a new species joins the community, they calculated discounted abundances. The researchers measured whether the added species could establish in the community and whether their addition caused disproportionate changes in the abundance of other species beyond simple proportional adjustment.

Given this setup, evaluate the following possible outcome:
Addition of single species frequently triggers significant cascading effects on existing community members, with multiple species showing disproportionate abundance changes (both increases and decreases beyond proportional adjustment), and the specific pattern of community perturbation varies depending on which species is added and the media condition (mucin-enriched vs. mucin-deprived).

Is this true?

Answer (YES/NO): YES